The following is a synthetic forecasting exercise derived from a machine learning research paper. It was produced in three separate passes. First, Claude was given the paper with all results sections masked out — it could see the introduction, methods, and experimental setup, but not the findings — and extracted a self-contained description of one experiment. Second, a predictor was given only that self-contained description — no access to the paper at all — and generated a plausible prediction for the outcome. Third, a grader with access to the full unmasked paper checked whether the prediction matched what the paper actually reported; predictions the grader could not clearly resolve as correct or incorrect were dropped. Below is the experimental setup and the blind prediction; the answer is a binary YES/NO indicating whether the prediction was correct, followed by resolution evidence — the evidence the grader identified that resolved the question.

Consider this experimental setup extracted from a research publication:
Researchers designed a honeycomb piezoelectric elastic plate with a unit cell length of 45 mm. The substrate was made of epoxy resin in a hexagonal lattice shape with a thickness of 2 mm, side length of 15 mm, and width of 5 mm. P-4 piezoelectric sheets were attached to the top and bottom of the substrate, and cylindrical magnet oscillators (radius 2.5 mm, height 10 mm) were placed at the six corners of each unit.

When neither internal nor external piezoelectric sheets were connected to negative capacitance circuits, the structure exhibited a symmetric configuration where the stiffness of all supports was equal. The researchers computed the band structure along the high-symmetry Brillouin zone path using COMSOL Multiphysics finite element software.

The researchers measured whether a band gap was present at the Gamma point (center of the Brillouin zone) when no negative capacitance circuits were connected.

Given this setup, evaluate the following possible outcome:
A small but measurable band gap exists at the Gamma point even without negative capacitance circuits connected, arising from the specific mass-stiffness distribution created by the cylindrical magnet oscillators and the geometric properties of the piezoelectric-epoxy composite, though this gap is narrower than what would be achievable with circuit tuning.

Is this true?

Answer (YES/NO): NO